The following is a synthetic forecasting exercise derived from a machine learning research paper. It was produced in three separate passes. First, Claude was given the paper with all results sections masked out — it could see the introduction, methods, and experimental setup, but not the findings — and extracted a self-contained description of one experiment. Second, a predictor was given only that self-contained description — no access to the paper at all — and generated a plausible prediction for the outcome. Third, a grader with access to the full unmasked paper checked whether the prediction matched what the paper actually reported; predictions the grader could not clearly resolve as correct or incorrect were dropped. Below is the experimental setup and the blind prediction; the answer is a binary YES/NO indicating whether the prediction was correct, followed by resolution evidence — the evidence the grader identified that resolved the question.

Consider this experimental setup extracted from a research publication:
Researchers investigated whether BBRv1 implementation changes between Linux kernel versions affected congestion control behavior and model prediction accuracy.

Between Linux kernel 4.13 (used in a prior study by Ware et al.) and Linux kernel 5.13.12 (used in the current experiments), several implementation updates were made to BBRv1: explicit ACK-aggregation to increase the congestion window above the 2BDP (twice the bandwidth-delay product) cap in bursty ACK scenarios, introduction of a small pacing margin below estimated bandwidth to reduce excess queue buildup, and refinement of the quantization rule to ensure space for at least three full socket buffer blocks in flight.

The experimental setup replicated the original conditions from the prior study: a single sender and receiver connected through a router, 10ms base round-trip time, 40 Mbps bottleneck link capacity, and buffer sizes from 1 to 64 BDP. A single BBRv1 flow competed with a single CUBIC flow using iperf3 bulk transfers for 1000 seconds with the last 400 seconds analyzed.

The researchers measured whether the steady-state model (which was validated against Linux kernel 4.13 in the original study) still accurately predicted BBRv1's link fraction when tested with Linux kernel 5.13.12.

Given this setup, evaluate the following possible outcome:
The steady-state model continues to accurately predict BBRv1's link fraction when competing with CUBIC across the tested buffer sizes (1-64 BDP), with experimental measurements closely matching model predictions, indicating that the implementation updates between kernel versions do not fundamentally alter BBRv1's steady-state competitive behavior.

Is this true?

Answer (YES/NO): YES